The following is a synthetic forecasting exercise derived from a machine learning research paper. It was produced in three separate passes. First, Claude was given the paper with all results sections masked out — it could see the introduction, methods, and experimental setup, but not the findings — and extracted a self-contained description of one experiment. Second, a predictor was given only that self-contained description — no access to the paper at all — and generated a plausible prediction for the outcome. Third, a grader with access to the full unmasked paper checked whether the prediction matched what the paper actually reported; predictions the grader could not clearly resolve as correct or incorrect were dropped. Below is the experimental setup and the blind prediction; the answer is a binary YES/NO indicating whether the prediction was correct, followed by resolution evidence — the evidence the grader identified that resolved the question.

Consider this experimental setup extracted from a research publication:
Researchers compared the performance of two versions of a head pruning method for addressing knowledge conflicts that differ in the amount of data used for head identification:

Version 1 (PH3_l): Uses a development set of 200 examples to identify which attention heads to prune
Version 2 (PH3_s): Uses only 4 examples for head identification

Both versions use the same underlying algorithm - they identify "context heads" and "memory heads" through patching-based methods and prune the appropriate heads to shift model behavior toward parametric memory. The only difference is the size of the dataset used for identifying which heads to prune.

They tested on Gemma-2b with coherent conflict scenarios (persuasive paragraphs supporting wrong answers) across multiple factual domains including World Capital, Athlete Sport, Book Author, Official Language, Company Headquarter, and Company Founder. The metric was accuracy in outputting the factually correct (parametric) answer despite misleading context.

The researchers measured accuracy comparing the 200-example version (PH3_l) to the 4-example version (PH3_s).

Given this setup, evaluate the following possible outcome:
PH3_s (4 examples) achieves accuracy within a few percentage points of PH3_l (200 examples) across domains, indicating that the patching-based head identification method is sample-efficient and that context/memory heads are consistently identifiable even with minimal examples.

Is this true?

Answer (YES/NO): NO